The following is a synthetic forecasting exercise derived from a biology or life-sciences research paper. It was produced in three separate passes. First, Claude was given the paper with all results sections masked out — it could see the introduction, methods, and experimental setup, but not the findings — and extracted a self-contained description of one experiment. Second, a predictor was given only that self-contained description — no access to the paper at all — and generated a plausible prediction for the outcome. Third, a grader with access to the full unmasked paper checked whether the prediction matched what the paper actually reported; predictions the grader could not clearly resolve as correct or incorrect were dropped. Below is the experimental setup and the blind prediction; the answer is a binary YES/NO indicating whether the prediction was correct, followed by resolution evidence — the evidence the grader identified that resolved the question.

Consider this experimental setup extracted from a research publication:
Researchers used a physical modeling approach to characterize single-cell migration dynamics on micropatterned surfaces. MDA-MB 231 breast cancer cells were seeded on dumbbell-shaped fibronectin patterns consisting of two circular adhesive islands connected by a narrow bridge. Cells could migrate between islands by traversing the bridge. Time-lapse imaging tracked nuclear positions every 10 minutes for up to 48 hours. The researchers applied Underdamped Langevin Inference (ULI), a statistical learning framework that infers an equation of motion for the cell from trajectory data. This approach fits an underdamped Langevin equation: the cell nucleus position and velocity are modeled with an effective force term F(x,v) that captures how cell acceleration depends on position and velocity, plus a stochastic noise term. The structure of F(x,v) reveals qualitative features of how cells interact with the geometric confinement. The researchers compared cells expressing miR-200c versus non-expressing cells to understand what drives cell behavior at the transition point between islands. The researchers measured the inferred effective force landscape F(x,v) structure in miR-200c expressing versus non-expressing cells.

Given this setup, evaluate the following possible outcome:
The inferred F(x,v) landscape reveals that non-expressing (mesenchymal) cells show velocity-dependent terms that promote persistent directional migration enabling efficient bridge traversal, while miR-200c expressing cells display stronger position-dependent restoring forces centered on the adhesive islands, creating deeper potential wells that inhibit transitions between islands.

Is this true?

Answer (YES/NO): NO